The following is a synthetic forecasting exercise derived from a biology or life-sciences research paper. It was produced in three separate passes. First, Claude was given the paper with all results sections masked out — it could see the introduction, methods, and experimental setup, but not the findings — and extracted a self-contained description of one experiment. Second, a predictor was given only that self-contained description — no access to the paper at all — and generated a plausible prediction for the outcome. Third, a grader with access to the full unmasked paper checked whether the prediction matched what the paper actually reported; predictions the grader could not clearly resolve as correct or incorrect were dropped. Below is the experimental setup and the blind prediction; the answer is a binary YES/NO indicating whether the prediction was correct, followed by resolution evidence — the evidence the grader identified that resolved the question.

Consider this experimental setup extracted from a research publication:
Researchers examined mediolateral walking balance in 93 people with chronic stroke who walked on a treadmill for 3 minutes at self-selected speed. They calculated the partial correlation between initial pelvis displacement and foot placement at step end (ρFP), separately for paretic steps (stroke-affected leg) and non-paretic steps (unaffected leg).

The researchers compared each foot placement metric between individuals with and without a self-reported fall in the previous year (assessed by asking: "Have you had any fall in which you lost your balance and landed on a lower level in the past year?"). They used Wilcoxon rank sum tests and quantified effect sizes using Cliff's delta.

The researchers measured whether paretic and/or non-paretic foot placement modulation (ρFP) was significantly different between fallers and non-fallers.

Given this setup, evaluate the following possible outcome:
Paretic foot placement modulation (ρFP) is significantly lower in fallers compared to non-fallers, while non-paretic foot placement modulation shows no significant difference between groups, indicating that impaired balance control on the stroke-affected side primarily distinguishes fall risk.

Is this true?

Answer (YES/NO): YES